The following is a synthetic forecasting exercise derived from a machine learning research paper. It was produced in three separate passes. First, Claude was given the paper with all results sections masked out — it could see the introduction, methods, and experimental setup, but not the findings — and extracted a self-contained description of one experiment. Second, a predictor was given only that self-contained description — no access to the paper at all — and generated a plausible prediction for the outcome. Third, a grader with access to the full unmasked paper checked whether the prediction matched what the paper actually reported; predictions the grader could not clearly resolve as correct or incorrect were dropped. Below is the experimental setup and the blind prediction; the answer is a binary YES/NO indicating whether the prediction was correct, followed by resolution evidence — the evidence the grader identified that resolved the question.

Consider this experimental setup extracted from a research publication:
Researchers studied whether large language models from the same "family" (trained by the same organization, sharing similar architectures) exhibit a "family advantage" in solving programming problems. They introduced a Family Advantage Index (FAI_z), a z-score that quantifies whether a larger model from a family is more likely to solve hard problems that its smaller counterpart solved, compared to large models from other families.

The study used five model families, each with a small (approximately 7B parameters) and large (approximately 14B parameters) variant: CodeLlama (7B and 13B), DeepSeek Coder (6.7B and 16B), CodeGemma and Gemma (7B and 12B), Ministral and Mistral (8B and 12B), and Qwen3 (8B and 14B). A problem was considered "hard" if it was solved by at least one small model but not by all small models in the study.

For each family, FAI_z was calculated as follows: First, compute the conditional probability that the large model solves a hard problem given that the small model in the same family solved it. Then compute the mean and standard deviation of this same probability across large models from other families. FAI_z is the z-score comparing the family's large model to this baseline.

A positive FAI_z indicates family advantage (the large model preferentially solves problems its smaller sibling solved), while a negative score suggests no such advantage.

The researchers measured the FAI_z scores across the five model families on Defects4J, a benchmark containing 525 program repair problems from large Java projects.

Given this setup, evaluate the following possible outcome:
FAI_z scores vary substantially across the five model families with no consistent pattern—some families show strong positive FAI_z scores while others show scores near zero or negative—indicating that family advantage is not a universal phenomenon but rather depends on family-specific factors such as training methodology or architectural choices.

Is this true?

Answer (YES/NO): YES